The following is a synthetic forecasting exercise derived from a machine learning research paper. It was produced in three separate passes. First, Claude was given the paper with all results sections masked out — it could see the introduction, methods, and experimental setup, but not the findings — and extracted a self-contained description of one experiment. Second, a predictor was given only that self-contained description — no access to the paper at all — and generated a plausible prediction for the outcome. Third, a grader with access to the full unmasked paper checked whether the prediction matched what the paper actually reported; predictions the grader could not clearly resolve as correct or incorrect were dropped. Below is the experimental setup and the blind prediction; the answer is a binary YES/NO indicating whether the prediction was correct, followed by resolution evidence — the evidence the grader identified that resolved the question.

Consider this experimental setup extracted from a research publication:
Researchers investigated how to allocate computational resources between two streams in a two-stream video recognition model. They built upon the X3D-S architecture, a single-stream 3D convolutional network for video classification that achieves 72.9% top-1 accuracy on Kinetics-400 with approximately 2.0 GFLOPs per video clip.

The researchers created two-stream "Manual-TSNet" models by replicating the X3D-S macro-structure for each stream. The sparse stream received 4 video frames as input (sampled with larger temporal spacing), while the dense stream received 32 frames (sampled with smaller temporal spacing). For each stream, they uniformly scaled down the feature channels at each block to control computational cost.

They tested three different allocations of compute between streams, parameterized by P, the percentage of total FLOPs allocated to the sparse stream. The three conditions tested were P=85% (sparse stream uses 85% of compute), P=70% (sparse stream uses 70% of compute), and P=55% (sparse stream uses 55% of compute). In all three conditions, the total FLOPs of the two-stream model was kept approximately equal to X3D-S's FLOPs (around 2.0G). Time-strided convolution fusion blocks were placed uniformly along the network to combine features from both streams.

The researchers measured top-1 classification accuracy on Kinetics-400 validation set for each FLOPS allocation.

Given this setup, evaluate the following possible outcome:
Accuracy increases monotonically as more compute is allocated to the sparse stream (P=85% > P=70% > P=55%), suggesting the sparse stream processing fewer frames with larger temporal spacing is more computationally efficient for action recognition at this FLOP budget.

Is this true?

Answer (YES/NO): NO